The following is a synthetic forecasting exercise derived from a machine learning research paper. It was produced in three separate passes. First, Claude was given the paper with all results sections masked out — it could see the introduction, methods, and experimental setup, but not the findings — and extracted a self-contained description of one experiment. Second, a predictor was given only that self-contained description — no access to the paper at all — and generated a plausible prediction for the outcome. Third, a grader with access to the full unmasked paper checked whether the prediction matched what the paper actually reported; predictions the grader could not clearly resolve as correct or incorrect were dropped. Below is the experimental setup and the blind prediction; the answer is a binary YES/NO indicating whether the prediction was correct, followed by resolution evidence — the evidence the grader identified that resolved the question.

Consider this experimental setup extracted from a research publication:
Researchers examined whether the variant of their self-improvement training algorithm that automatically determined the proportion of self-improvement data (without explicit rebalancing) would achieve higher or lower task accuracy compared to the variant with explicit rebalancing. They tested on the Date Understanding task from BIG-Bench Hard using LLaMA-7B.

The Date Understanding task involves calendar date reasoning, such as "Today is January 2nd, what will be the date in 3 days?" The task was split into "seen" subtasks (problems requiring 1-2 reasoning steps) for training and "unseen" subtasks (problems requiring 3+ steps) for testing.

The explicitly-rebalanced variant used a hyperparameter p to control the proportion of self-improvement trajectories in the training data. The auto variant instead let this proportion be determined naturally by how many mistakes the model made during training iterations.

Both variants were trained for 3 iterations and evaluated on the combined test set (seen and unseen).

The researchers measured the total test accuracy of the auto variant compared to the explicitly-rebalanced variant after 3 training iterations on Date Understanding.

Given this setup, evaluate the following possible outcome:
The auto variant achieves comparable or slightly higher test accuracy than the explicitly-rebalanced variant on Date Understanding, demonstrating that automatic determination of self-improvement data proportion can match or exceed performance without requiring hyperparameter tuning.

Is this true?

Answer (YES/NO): NO